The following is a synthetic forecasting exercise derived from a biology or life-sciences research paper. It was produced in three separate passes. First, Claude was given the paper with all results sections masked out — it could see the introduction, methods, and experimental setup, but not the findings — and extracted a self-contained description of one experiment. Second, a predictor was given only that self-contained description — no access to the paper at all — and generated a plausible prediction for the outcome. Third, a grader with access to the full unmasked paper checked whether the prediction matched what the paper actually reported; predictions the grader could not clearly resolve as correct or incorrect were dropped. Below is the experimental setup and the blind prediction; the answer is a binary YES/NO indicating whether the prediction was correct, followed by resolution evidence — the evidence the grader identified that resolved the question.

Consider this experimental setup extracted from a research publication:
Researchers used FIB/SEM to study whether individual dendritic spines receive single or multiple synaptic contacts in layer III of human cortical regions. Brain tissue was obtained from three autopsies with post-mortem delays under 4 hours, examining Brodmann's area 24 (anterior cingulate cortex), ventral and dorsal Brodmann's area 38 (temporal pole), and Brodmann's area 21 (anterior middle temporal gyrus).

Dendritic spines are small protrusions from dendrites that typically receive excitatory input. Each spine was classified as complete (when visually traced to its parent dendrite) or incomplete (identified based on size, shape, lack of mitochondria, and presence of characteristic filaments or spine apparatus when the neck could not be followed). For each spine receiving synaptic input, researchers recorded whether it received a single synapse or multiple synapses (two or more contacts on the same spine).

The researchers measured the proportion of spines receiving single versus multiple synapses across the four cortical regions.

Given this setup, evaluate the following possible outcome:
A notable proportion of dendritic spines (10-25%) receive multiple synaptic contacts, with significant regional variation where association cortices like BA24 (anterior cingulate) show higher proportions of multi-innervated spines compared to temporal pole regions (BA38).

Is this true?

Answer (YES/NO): NO